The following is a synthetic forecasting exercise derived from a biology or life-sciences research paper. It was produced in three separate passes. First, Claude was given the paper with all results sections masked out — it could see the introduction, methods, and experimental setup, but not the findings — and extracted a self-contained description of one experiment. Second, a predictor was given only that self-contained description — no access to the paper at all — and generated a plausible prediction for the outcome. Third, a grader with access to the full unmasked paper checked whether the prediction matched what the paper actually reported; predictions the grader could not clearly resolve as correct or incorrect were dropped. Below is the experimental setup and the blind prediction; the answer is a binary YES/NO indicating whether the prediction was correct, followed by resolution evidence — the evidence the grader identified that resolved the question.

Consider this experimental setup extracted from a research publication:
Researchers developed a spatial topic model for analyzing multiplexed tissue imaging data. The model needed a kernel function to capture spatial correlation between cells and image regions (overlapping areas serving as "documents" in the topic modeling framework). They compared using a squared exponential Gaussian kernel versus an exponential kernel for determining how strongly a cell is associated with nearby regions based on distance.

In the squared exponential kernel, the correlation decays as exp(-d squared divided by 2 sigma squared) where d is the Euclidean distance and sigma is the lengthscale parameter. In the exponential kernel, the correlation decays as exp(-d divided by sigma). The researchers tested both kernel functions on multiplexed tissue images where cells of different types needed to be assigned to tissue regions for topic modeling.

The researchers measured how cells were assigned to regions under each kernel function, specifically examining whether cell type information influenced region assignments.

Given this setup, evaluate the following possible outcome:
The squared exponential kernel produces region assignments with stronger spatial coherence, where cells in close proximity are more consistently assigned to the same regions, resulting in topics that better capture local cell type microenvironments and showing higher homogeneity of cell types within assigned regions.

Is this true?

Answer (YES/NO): NO